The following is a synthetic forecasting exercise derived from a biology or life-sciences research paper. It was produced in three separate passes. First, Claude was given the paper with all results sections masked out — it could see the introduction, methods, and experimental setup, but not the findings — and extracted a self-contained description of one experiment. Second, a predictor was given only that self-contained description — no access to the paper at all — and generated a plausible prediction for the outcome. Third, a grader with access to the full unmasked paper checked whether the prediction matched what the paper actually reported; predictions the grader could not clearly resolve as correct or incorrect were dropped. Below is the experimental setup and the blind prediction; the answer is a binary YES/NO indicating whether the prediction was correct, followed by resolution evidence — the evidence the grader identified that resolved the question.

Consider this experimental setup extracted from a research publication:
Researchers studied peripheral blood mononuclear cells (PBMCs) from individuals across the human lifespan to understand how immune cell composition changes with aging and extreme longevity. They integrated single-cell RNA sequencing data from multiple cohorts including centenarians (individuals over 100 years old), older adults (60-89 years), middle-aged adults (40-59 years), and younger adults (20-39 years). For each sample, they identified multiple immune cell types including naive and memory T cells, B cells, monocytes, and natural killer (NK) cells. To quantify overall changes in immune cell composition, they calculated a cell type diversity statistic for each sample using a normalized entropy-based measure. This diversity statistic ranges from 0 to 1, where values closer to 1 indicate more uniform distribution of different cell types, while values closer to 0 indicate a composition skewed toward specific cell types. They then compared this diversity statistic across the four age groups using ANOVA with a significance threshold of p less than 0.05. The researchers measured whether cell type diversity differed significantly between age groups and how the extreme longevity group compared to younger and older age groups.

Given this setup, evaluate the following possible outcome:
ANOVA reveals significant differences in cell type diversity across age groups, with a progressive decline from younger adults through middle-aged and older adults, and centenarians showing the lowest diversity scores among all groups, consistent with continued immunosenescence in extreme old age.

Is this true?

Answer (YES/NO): NO